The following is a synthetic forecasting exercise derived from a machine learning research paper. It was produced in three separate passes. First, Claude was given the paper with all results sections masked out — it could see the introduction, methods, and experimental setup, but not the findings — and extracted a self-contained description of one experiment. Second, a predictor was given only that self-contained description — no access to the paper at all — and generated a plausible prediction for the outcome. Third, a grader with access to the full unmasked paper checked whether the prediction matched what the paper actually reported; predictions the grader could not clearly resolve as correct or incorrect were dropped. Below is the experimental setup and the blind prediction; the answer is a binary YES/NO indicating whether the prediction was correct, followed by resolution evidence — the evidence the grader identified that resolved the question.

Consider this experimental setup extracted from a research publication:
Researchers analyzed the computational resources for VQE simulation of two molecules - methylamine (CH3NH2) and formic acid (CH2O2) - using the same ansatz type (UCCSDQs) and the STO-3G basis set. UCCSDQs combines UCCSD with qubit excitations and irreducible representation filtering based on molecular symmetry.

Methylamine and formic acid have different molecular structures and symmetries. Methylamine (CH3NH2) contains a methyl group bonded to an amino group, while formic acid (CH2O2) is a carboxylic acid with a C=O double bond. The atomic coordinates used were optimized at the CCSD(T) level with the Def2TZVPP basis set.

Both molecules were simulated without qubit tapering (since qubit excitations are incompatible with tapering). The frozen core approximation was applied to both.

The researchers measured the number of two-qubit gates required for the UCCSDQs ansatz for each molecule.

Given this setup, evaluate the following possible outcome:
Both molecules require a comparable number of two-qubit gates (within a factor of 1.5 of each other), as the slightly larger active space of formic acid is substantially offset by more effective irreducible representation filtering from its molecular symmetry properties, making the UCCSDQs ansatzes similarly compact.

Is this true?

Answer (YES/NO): YES